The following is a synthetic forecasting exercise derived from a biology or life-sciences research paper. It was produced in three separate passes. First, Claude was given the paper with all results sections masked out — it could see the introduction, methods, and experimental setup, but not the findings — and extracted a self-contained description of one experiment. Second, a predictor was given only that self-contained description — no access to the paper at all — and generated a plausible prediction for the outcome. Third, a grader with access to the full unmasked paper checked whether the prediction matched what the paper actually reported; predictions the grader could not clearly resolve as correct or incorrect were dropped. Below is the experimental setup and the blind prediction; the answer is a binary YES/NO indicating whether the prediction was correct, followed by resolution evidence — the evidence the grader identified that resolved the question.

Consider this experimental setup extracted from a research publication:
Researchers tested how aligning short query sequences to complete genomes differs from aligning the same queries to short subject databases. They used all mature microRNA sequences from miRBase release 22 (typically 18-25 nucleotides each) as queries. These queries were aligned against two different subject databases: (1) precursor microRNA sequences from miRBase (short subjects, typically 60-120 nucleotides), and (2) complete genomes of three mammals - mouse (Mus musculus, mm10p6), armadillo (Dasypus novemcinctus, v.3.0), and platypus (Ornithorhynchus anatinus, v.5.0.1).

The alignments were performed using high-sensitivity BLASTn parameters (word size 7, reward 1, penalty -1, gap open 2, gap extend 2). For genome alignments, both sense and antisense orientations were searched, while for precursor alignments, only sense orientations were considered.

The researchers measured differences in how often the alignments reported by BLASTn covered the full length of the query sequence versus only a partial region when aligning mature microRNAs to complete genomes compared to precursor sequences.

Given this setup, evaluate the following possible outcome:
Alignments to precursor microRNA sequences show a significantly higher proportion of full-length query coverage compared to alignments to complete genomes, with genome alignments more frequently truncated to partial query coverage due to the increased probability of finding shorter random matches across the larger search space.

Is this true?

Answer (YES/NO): NO